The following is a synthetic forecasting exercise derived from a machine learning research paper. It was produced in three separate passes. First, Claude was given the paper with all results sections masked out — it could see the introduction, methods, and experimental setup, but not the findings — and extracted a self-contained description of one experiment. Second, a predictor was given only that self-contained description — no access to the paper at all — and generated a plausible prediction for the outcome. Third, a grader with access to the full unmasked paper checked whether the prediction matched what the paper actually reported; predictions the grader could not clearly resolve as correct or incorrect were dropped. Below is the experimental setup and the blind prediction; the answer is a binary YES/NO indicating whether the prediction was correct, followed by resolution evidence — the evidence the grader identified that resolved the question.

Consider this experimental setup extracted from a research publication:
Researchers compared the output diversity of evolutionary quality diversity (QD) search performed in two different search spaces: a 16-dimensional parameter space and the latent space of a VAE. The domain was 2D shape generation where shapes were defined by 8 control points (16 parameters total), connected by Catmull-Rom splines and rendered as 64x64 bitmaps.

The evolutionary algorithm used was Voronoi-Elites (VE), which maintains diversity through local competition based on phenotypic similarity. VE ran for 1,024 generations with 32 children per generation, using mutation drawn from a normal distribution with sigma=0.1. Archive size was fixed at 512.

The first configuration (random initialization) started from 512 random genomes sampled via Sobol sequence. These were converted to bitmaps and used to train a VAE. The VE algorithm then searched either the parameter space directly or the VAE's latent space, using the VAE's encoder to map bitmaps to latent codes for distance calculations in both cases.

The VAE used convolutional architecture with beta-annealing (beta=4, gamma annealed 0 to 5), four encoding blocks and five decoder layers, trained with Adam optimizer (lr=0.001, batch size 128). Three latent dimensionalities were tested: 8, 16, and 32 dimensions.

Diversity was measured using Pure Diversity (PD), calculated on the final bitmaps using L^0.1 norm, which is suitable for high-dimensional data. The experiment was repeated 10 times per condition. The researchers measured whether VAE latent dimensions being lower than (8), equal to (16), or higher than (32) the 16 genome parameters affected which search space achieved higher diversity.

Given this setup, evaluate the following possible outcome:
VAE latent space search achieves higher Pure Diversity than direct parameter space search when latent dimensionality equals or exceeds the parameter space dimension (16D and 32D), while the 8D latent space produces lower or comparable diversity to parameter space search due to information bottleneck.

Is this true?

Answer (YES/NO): NO